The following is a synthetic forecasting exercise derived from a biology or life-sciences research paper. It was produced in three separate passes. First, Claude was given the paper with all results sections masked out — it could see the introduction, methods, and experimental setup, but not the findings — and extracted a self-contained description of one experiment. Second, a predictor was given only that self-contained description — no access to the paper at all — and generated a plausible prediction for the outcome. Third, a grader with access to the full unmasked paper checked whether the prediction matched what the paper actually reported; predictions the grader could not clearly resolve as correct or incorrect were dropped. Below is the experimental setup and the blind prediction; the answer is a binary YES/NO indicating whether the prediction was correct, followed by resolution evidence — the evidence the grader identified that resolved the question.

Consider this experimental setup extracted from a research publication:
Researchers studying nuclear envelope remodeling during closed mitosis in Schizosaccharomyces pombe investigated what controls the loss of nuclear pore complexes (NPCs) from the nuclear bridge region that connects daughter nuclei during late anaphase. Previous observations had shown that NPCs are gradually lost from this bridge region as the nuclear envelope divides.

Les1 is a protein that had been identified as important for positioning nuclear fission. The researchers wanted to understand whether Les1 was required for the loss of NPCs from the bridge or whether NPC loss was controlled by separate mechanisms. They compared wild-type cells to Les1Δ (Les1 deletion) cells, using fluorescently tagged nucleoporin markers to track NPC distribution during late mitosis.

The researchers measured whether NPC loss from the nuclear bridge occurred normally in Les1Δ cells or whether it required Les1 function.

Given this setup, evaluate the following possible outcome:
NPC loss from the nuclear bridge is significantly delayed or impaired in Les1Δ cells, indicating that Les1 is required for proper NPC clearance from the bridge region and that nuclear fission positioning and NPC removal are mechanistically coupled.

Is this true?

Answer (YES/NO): NO